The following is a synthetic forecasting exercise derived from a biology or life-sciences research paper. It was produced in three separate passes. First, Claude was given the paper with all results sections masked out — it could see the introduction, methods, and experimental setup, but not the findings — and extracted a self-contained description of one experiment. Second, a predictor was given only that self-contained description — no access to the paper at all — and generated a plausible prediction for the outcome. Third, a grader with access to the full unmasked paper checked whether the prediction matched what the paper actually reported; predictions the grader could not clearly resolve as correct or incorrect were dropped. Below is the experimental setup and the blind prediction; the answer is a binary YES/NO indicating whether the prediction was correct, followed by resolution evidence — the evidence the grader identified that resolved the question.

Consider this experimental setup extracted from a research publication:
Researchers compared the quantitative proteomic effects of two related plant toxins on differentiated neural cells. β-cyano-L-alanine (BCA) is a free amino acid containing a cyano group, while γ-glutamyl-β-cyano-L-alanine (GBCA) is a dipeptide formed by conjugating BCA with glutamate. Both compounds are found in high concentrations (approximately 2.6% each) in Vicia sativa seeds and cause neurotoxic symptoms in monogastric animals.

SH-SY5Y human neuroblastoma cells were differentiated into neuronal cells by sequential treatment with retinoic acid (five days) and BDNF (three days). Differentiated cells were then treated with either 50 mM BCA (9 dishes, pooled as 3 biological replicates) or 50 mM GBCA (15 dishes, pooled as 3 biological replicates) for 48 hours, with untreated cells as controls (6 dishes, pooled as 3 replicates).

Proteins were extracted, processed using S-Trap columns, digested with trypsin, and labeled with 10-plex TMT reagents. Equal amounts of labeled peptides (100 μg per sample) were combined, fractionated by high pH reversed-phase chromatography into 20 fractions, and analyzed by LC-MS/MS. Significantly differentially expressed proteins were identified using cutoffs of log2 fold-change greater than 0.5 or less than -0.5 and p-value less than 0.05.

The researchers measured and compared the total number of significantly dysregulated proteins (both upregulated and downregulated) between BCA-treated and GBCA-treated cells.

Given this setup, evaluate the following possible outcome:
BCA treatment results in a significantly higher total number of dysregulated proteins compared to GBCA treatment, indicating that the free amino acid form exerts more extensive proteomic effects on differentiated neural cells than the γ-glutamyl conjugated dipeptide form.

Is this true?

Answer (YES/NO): NO